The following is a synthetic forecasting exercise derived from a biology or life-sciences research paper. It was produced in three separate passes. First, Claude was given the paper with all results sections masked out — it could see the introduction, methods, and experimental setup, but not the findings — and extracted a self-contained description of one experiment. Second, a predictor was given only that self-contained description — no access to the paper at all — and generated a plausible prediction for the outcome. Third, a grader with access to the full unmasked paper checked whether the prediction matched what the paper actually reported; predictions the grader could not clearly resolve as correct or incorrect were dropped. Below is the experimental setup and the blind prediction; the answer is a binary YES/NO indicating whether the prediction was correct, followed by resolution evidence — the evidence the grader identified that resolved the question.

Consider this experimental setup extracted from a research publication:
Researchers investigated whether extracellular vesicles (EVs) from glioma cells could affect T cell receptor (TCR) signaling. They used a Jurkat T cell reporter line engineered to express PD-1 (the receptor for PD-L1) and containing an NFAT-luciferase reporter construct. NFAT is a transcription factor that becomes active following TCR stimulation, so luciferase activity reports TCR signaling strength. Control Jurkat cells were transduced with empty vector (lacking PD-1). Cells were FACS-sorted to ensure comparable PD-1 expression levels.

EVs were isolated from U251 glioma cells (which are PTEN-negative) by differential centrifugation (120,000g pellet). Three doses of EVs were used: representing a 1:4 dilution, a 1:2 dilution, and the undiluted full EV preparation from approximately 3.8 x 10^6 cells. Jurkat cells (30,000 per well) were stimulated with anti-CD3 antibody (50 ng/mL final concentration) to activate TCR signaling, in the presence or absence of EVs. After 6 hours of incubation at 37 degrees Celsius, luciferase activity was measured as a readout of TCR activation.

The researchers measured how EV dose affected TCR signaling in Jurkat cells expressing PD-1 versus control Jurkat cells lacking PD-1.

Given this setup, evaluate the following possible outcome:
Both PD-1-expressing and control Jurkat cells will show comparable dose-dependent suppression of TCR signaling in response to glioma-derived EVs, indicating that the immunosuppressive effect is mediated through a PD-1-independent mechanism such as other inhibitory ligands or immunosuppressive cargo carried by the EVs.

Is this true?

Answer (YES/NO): NO